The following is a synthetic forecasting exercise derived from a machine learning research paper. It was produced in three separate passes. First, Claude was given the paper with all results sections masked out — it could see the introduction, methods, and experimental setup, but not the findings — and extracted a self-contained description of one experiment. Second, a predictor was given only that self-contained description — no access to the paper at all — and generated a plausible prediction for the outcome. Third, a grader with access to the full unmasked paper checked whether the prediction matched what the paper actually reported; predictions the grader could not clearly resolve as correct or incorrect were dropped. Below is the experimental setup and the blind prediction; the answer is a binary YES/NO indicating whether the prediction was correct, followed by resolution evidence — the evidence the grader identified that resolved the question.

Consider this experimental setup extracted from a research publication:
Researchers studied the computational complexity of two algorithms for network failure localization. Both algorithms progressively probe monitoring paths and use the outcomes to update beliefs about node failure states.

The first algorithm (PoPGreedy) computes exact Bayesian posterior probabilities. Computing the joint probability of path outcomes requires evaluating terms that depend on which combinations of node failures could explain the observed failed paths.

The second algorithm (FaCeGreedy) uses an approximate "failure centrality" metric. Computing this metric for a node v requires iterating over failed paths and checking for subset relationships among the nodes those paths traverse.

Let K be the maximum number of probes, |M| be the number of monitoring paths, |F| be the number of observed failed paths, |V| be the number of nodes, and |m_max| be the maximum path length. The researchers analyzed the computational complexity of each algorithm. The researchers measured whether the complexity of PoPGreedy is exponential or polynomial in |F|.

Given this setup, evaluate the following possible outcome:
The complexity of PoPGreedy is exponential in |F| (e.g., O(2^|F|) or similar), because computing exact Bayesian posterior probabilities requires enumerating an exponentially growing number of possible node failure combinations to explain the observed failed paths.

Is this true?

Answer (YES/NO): YES